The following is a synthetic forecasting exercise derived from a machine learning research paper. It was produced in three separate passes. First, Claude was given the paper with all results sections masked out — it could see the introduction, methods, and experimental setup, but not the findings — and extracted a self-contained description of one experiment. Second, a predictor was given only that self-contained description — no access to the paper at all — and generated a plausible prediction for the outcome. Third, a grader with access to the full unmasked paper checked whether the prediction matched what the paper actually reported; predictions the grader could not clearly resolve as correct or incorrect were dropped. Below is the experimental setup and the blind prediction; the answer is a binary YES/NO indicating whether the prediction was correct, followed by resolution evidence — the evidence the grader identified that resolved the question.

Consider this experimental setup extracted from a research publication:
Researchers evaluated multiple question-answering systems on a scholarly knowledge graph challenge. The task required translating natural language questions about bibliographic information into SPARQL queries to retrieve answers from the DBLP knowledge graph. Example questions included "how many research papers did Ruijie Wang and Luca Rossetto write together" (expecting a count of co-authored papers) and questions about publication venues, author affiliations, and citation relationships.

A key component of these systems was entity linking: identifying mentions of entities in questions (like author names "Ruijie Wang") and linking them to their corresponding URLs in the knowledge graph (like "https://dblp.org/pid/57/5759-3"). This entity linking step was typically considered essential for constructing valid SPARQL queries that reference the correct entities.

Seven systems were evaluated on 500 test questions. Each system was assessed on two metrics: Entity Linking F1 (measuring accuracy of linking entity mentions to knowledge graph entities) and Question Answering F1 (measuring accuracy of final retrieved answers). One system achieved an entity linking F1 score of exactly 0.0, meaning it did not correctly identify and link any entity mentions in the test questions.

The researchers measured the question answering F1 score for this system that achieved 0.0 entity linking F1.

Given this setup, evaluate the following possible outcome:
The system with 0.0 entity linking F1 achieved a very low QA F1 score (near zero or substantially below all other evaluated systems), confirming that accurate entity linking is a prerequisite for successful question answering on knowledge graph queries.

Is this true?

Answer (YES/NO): NO